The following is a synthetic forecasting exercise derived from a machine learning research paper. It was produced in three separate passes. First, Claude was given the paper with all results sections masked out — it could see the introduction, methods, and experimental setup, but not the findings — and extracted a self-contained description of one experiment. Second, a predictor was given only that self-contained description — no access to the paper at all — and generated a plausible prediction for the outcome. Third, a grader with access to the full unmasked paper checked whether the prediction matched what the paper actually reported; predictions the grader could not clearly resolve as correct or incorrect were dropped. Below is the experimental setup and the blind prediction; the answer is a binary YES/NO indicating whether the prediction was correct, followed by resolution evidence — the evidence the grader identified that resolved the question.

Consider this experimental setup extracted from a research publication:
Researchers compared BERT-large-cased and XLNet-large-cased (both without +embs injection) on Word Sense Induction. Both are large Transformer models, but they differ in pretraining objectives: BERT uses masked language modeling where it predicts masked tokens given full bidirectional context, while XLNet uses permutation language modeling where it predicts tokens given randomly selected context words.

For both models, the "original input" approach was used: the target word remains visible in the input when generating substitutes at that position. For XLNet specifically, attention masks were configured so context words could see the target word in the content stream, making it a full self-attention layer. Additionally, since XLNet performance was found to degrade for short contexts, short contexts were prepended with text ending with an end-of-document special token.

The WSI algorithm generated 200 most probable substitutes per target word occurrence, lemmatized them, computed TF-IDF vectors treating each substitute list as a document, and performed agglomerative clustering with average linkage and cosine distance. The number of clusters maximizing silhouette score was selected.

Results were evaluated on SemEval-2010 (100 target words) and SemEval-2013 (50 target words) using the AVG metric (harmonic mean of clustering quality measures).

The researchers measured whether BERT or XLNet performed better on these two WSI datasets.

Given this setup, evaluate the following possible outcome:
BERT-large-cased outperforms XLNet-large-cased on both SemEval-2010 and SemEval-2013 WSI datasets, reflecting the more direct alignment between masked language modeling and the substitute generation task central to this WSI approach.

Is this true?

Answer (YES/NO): NO